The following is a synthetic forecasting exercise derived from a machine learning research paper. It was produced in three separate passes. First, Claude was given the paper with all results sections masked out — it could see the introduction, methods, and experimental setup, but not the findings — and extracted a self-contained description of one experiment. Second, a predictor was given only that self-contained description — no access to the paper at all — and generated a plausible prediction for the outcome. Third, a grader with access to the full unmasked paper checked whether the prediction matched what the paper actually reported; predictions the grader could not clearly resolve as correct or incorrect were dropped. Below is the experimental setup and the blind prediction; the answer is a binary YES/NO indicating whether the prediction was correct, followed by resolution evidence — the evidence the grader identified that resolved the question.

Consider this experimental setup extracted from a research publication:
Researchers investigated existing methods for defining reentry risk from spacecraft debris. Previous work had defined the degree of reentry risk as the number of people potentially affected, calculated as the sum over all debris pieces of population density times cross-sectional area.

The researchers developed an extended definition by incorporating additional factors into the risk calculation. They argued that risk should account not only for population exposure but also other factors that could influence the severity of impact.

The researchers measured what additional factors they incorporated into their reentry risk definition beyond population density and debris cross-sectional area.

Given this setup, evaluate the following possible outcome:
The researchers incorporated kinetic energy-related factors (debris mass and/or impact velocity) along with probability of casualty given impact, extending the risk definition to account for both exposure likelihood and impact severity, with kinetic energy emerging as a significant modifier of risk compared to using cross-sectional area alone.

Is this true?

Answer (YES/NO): NO